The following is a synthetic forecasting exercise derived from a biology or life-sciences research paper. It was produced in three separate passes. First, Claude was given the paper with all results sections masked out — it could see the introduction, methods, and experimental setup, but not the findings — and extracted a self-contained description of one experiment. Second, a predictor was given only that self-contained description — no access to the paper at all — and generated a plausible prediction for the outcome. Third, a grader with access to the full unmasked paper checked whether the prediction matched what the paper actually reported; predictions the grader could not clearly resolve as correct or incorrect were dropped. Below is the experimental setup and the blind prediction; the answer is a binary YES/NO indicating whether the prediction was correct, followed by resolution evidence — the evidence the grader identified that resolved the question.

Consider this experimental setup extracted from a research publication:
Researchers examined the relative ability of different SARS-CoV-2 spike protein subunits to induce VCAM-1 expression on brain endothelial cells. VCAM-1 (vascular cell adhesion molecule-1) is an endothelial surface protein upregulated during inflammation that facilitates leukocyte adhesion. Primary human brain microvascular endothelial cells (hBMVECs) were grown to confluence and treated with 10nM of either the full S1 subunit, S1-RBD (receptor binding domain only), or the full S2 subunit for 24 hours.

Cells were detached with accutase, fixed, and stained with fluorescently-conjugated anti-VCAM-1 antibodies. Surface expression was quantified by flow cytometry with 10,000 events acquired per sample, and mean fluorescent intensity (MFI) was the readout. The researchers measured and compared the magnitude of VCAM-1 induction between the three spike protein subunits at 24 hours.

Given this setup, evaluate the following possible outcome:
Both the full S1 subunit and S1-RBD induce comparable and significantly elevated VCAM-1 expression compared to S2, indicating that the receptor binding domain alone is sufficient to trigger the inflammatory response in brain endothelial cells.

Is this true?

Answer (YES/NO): NO